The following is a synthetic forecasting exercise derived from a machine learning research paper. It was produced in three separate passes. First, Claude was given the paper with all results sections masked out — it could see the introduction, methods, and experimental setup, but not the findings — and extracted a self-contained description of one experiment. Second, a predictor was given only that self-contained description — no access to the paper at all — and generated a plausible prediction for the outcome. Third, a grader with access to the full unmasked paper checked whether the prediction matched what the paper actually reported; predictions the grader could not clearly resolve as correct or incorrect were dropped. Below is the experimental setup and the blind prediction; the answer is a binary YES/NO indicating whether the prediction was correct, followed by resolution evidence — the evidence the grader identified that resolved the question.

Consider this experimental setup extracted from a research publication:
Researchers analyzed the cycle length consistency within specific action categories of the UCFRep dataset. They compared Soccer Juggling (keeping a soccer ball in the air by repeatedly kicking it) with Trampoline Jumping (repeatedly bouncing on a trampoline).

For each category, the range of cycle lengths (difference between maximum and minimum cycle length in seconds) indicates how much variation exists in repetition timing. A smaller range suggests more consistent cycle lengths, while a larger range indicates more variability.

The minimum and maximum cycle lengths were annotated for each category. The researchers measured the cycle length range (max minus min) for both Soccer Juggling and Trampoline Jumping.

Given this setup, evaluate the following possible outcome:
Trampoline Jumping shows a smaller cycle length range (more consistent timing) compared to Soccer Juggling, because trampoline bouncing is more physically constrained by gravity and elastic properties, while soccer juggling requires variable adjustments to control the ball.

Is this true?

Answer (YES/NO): YES